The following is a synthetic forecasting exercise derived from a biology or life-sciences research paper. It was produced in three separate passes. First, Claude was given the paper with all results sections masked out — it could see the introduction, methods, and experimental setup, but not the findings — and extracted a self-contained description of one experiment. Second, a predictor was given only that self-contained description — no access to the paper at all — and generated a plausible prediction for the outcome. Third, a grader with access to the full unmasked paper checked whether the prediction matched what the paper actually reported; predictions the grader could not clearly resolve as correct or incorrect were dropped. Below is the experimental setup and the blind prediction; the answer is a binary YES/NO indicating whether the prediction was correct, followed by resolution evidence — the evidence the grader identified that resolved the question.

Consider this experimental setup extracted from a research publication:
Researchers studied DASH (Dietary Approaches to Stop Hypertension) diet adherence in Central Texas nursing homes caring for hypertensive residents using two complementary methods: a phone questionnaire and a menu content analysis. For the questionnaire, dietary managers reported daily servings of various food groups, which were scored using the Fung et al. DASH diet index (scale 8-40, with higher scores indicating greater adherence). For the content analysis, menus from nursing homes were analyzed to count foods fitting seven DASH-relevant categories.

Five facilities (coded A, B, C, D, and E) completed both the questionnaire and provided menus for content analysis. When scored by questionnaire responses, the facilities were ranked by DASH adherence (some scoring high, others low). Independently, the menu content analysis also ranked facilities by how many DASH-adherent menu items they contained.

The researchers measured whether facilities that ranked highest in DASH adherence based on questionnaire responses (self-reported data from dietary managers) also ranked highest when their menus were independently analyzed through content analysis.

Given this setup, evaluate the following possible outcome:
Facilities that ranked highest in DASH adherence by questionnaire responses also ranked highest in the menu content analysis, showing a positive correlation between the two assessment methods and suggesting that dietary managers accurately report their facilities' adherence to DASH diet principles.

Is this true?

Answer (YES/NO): NO